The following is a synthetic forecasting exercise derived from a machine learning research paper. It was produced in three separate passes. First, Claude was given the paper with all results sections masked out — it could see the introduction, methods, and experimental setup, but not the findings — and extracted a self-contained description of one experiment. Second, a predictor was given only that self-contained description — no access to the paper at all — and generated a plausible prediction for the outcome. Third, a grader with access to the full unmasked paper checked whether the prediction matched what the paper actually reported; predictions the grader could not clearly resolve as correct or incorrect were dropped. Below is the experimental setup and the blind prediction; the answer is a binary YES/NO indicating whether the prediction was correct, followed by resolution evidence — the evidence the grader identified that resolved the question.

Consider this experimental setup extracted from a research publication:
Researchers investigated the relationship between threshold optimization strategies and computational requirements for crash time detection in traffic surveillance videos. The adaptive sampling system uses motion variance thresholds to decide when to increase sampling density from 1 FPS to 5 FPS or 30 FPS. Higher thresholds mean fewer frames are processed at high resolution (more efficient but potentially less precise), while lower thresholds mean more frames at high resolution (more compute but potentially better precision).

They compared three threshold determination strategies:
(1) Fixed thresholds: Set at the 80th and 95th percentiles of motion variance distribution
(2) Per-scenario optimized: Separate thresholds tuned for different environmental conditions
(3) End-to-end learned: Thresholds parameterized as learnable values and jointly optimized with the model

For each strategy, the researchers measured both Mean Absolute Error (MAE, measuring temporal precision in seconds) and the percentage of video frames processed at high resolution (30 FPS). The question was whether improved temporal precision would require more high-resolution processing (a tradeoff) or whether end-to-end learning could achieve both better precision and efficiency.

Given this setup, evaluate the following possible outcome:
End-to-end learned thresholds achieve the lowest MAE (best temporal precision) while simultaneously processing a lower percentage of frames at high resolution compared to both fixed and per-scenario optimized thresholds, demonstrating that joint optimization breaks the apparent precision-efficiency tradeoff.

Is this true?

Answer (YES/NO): NO